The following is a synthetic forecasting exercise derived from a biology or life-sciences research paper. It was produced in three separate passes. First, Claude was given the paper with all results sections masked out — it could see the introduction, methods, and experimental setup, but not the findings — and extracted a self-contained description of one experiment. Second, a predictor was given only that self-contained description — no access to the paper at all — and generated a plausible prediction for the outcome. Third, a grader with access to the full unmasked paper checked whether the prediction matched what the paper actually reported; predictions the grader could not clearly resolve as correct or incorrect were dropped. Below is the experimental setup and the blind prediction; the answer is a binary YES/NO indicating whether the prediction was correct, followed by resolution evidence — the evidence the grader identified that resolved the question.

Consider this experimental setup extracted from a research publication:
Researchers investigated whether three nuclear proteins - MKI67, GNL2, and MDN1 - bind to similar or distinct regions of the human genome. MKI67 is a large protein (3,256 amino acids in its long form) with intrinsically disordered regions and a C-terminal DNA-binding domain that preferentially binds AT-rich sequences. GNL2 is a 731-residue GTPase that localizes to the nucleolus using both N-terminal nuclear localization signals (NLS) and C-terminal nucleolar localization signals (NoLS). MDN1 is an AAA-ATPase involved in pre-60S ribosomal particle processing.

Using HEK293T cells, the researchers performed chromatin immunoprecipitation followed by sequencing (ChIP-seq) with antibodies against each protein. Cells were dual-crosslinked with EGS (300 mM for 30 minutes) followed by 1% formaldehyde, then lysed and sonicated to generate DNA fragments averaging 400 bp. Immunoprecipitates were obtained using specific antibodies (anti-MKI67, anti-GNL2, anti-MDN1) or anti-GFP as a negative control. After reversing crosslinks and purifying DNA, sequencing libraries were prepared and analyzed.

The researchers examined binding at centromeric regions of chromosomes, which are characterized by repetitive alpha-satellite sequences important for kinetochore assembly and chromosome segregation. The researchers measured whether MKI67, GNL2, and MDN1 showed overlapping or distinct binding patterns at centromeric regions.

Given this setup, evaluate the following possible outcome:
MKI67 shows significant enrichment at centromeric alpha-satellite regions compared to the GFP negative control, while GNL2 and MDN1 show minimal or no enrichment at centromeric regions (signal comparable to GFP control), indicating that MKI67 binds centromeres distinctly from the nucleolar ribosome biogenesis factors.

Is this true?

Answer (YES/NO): NO